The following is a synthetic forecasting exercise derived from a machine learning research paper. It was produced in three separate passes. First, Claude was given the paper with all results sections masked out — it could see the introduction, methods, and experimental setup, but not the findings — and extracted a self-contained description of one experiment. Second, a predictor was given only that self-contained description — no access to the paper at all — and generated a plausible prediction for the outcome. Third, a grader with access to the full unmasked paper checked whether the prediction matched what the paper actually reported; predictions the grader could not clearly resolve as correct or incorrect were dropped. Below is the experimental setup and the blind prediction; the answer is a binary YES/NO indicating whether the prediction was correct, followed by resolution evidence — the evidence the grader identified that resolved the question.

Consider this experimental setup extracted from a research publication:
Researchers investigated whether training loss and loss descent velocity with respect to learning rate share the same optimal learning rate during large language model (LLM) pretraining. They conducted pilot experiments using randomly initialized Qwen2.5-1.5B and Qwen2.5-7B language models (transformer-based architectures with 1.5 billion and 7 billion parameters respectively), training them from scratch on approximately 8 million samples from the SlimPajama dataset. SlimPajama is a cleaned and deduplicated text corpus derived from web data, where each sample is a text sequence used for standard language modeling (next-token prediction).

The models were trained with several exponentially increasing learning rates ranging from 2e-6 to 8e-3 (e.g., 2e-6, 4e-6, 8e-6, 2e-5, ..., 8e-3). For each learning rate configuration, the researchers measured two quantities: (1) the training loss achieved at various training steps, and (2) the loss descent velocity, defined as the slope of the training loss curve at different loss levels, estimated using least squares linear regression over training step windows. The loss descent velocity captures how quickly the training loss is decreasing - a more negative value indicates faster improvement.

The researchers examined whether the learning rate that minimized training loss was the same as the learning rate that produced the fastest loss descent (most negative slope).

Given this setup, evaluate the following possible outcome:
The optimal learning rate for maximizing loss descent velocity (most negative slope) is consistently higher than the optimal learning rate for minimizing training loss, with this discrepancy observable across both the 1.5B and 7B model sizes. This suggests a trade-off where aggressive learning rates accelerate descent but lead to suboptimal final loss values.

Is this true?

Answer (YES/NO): NO